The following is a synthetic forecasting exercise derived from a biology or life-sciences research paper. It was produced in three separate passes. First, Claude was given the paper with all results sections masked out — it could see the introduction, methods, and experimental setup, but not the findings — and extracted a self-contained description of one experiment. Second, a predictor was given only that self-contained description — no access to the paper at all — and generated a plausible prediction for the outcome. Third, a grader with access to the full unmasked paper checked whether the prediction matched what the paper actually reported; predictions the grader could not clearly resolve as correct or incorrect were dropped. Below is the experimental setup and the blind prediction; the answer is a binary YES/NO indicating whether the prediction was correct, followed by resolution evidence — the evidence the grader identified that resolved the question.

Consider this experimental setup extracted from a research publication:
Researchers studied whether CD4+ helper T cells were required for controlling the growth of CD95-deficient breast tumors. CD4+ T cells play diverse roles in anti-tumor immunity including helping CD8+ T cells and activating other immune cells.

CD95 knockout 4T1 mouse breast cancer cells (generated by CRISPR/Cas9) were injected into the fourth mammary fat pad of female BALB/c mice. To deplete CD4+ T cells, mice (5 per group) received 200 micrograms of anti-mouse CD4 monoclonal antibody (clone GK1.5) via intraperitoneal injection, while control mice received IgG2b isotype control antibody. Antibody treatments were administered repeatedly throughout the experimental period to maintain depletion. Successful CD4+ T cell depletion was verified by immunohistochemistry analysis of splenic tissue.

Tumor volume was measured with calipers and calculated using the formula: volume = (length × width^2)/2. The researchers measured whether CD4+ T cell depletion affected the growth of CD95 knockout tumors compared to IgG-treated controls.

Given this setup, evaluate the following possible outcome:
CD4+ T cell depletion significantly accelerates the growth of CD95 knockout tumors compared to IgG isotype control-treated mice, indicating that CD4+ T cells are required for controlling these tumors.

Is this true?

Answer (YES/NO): NO